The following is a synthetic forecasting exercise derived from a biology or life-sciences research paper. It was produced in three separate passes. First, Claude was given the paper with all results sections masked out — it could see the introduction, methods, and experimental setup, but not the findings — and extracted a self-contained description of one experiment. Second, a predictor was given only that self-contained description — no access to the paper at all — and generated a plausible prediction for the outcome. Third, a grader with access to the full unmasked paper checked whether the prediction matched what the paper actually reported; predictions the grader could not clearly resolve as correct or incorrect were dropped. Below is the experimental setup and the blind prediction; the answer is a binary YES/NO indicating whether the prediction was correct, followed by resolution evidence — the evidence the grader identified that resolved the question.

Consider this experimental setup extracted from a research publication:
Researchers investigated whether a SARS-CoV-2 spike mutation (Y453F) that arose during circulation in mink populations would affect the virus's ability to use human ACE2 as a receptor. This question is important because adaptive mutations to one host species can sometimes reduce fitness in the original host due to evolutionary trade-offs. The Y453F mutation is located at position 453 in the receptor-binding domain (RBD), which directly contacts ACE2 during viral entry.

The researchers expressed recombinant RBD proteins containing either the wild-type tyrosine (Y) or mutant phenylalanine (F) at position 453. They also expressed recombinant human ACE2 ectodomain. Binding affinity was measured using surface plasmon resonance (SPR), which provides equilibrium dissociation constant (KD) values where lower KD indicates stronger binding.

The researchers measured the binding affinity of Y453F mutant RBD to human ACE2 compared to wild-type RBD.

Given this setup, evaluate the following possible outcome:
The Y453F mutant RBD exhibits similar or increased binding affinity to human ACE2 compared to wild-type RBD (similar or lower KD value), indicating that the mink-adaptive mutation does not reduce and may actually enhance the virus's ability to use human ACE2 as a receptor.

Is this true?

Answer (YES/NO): YES